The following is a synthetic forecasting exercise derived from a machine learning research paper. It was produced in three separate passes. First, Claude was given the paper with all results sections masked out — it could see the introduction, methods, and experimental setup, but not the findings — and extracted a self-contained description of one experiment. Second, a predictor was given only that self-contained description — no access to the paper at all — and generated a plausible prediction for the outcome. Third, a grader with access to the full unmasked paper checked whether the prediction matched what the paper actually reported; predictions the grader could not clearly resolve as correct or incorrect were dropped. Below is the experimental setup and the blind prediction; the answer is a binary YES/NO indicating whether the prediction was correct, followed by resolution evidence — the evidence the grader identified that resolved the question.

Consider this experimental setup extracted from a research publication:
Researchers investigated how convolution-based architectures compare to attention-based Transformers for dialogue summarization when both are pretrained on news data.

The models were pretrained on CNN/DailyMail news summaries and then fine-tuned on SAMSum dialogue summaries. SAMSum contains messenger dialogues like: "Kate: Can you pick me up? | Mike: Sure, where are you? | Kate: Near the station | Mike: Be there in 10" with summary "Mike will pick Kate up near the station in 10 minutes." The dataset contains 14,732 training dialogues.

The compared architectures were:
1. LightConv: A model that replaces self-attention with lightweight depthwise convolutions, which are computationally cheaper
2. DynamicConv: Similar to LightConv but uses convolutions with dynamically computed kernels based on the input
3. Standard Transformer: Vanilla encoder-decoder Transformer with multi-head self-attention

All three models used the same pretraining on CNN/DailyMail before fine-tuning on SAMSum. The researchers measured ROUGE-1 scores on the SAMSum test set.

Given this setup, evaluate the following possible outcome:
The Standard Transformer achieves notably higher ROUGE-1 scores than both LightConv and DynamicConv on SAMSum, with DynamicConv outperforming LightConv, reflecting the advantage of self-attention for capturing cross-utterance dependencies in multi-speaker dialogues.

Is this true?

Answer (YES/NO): YES